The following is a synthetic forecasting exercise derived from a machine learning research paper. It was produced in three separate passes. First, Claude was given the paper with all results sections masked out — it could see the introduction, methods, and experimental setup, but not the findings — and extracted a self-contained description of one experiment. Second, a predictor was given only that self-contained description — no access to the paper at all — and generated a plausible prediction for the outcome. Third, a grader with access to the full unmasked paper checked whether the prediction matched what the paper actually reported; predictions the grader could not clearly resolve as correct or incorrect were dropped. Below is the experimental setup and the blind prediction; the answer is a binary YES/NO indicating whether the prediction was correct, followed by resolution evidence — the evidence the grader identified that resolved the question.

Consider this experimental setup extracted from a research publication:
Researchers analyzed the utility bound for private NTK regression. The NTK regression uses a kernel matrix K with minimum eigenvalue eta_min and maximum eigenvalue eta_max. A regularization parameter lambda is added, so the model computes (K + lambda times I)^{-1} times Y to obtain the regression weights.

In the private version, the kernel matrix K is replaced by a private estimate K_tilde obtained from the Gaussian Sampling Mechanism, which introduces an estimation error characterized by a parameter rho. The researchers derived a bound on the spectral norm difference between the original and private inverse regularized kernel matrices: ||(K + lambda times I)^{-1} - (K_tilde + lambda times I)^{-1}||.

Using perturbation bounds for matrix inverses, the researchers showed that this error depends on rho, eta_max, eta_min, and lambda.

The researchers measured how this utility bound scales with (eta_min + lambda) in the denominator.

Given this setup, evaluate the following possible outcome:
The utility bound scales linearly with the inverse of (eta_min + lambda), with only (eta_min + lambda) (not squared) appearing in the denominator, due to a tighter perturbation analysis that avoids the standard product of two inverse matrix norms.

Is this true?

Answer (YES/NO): NO